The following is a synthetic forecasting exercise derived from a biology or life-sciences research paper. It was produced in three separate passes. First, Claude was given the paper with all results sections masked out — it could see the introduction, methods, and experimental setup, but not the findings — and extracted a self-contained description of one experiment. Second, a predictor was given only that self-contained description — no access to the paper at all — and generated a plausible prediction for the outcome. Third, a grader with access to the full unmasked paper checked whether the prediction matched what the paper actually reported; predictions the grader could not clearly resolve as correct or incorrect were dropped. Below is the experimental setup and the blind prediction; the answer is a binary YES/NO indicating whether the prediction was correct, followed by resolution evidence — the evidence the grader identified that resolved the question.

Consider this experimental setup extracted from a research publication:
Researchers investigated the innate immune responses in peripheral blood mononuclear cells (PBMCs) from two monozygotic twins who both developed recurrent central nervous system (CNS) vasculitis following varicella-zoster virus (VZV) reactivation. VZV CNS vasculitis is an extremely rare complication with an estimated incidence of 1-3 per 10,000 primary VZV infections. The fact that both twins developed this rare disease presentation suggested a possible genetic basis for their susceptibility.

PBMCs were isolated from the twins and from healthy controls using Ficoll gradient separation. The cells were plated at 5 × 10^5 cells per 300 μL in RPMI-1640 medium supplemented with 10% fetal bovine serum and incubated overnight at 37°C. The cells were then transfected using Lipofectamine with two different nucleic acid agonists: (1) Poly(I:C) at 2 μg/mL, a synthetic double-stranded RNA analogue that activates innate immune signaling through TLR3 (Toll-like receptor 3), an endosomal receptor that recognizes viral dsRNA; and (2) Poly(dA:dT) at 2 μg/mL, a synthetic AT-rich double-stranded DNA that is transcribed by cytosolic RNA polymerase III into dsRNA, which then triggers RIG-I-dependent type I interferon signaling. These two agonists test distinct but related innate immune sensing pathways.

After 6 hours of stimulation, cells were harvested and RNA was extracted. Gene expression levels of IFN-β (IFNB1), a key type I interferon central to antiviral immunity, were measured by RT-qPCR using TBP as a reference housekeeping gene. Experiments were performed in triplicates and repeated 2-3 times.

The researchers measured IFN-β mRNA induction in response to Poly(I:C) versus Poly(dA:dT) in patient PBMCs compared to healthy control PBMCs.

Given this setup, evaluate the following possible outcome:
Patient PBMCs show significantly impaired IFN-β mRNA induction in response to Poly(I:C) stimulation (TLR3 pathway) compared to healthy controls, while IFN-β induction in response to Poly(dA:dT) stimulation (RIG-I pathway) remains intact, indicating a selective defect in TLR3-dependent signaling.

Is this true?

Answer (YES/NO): NO